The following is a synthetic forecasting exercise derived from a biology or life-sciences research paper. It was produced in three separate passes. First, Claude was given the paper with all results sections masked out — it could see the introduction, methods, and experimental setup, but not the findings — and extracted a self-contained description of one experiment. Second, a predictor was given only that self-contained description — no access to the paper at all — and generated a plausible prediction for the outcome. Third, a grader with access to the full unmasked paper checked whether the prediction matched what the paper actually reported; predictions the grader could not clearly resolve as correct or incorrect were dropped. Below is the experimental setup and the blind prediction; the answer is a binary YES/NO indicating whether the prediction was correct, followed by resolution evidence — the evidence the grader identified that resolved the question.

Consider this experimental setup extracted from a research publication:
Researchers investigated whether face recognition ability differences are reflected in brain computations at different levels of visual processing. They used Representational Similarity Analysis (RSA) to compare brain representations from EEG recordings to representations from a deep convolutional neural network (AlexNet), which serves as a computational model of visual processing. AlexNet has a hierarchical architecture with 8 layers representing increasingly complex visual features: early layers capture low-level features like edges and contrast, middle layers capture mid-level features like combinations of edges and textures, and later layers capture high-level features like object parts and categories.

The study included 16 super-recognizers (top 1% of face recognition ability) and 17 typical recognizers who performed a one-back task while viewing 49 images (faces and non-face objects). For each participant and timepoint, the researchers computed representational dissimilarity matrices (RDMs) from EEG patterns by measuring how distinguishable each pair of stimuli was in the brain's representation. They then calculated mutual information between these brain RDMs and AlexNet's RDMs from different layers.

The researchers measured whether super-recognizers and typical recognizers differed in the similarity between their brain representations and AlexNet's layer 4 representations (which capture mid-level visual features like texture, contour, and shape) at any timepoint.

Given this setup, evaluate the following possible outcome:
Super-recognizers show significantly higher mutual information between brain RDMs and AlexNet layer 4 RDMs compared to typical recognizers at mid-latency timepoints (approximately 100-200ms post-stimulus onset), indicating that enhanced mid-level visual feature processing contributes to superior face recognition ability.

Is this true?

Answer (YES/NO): YES